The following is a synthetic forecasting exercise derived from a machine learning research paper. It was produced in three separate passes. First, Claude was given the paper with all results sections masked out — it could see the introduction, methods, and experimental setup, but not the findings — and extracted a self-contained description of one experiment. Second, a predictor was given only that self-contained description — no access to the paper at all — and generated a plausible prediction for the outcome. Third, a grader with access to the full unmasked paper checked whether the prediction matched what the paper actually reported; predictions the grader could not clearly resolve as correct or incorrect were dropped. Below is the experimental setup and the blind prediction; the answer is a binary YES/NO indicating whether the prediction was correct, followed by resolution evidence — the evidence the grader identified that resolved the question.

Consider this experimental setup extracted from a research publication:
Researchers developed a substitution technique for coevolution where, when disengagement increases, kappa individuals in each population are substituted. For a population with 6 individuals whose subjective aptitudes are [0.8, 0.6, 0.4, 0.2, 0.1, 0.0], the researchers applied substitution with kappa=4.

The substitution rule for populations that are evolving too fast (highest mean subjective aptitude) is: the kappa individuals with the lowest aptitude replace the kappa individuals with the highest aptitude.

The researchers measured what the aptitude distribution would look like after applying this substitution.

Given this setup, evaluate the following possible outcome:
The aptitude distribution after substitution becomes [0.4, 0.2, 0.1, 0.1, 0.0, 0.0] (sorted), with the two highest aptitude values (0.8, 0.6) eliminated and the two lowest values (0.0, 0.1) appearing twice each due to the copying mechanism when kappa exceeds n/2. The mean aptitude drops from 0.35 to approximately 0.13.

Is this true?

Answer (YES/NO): YES